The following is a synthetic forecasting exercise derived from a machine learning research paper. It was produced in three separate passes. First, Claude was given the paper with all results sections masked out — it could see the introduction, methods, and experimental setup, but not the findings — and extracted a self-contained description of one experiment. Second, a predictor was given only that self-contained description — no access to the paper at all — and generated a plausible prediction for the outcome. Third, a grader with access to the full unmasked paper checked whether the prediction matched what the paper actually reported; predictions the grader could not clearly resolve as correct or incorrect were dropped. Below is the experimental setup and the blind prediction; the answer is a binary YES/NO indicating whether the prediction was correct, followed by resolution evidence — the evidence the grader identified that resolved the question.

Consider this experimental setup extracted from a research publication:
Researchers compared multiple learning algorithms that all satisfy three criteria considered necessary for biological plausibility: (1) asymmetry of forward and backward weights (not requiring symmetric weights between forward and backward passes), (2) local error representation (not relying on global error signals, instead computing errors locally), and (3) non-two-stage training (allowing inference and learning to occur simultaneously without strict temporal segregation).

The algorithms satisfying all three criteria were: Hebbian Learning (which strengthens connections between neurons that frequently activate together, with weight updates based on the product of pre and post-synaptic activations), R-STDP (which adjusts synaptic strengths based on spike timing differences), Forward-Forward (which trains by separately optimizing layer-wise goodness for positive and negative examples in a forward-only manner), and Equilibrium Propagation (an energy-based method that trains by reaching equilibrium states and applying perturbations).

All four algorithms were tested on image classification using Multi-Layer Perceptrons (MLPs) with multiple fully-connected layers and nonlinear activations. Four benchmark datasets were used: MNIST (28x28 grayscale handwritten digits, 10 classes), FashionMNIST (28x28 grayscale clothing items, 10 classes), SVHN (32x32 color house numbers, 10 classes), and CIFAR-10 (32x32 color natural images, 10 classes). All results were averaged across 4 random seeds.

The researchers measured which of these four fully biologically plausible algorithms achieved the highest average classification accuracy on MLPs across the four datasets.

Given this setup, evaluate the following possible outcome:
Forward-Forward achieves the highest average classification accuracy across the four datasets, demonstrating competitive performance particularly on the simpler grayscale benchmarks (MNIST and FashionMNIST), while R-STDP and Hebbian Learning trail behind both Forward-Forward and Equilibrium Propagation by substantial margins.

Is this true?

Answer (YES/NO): NO